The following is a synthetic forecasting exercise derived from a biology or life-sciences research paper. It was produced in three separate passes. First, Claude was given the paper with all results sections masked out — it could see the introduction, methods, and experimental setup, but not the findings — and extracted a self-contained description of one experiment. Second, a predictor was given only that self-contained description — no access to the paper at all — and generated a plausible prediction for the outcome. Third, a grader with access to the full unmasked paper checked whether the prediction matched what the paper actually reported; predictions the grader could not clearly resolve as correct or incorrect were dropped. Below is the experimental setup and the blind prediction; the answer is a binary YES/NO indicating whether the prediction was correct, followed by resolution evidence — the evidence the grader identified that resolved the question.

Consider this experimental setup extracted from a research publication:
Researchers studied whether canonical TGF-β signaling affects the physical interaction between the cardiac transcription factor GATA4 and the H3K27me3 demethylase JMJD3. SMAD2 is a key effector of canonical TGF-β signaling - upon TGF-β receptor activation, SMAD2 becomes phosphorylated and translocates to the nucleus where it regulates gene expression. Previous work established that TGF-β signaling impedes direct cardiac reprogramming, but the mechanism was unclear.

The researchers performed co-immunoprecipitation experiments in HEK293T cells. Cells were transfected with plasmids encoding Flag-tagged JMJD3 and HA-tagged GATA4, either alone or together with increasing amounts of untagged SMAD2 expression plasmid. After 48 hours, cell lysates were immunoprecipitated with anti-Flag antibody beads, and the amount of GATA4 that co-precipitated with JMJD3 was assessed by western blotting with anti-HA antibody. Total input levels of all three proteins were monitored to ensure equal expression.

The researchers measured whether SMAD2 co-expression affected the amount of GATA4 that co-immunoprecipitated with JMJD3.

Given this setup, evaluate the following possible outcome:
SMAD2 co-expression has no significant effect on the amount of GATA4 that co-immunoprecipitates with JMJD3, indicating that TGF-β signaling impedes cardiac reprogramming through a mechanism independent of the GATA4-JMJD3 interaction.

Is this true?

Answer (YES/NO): NO